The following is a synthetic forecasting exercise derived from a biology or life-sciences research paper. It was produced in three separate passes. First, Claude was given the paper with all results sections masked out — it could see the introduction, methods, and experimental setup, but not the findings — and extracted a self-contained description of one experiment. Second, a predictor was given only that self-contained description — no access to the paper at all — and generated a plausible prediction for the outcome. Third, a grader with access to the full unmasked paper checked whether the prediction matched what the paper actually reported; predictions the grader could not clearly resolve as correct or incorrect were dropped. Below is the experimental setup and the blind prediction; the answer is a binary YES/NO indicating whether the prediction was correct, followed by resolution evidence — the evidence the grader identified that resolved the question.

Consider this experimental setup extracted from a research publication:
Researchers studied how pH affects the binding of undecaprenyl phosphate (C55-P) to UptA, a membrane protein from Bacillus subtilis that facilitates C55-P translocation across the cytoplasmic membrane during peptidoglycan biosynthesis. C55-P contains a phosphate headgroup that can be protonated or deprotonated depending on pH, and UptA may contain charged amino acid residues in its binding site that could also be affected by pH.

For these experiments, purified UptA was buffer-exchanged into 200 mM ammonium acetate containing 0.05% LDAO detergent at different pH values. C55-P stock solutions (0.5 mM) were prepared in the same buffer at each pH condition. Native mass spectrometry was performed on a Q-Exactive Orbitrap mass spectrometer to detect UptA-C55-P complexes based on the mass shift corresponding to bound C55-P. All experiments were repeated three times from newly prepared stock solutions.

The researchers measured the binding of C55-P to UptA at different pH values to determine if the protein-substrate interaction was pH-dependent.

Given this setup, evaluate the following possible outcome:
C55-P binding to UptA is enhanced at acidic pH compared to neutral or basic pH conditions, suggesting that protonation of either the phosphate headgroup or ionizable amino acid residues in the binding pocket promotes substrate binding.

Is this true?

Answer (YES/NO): NO